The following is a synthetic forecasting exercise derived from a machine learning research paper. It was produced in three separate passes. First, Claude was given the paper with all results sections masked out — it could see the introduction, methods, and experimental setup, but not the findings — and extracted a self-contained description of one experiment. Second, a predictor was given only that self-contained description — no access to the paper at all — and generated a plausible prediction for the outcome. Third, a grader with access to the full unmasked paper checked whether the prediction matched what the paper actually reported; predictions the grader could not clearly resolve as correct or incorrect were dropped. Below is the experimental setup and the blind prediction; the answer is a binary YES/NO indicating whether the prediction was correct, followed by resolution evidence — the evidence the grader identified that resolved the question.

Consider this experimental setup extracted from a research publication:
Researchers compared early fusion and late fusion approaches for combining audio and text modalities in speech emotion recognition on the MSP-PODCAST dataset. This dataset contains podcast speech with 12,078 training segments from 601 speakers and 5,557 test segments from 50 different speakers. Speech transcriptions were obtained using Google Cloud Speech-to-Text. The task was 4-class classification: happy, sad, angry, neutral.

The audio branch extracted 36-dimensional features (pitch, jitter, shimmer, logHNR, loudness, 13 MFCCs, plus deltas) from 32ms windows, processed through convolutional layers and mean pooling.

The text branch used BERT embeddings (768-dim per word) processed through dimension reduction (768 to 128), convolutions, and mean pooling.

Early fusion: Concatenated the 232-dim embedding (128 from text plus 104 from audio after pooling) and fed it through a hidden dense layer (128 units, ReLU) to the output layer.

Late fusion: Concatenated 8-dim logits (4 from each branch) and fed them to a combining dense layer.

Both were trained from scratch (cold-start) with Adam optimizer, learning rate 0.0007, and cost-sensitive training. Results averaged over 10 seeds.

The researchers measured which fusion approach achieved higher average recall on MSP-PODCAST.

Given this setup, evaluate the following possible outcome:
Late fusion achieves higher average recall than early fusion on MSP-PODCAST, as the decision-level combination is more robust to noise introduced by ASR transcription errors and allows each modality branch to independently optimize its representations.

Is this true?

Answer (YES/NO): NO